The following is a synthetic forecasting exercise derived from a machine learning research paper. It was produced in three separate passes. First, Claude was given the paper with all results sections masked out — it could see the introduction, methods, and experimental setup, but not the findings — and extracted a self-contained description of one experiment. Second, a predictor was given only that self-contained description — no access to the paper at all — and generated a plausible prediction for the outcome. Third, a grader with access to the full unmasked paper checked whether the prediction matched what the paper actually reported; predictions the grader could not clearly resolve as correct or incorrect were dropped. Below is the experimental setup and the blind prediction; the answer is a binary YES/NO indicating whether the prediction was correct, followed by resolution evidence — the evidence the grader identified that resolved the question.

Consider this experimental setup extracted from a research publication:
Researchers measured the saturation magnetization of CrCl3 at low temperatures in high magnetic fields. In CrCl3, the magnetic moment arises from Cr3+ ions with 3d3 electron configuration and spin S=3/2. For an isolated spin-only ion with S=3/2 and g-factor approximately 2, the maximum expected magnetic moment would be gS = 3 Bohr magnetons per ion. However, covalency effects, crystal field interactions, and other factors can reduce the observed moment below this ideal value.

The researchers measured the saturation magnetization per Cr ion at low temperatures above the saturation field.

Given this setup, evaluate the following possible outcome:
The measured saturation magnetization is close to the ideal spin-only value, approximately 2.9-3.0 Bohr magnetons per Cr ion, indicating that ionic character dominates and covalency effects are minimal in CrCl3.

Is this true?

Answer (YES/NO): YES